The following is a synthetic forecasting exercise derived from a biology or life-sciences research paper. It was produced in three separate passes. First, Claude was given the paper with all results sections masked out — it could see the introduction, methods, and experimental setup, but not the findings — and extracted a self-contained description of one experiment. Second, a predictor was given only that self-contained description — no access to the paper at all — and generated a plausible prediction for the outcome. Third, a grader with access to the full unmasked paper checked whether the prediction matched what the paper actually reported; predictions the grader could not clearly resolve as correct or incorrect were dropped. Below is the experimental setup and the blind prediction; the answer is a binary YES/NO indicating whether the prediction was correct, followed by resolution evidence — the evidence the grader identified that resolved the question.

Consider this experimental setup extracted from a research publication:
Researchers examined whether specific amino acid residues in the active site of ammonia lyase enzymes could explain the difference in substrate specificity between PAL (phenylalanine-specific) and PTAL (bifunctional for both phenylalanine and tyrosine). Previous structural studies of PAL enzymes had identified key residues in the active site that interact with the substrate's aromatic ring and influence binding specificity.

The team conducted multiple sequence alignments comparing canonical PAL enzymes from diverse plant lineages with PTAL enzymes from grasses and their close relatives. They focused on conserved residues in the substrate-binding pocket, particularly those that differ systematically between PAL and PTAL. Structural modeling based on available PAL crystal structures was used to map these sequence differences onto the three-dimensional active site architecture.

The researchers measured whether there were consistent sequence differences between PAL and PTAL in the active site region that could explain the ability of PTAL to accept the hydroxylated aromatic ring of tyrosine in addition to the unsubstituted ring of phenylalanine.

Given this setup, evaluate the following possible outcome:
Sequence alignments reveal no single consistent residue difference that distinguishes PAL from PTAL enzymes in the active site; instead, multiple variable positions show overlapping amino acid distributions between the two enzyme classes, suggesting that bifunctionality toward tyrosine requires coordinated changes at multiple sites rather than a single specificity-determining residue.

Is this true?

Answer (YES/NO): NO